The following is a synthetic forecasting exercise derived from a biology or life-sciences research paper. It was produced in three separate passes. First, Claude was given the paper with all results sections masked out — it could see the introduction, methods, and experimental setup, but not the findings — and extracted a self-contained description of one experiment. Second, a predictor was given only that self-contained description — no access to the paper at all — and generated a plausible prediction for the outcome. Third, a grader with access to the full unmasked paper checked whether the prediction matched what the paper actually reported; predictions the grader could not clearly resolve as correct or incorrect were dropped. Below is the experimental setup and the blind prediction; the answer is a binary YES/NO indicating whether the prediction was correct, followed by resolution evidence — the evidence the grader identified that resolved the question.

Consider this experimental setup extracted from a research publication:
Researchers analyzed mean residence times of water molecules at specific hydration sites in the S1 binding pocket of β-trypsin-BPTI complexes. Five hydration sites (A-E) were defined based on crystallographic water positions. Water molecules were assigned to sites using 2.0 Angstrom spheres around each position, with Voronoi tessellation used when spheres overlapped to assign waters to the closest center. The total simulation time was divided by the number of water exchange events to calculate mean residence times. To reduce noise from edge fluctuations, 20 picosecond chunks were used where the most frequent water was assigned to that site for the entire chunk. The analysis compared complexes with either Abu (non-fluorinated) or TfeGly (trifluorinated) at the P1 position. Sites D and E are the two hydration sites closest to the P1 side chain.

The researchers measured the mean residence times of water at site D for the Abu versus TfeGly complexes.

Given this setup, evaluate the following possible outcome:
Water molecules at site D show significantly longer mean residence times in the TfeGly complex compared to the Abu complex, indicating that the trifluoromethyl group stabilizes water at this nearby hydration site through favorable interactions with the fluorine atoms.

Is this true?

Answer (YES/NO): NO